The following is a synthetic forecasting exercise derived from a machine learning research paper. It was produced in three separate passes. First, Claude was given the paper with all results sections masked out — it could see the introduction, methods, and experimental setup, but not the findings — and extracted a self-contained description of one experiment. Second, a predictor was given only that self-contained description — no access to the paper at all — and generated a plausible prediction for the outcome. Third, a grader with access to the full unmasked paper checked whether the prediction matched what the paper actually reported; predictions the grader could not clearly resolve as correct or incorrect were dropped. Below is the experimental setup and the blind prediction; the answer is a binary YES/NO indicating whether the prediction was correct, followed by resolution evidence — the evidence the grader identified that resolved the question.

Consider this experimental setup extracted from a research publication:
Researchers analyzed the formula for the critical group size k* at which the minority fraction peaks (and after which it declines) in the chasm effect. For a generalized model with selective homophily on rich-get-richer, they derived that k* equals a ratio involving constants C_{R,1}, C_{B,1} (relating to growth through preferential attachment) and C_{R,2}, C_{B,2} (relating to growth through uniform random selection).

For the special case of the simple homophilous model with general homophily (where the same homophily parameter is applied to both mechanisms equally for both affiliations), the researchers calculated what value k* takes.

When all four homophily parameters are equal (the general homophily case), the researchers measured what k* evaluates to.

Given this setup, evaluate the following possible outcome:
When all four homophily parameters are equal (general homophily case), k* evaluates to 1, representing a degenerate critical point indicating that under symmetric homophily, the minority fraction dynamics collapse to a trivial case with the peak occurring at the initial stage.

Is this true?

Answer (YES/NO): NO